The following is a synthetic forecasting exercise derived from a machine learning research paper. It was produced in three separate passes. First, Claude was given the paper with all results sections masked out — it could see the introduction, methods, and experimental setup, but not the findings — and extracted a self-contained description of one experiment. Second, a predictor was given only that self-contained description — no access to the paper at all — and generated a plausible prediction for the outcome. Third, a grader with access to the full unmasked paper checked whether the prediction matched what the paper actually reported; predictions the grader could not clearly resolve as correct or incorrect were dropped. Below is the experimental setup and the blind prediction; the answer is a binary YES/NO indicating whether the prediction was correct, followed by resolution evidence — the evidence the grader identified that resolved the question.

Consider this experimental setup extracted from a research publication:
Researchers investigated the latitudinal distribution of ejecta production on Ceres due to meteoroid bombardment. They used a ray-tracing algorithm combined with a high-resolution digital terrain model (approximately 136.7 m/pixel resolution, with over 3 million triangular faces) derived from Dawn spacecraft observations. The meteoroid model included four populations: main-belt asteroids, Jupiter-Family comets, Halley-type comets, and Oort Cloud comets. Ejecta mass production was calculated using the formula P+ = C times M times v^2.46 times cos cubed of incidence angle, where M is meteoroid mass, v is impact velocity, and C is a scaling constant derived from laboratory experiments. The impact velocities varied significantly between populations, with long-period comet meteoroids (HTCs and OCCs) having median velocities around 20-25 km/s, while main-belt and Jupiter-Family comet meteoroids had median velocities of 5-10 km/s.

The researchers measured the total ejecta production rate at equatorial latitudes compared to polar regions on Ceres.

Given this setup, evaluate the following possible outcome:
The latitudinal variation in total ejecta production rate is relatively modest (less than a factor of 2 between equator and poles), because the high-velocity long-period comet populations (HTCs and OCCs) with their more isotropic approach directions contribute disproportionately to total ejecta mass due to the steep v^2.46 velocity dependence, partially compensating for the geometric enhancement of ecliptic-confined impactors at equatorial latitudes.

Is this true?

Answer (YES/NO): NO